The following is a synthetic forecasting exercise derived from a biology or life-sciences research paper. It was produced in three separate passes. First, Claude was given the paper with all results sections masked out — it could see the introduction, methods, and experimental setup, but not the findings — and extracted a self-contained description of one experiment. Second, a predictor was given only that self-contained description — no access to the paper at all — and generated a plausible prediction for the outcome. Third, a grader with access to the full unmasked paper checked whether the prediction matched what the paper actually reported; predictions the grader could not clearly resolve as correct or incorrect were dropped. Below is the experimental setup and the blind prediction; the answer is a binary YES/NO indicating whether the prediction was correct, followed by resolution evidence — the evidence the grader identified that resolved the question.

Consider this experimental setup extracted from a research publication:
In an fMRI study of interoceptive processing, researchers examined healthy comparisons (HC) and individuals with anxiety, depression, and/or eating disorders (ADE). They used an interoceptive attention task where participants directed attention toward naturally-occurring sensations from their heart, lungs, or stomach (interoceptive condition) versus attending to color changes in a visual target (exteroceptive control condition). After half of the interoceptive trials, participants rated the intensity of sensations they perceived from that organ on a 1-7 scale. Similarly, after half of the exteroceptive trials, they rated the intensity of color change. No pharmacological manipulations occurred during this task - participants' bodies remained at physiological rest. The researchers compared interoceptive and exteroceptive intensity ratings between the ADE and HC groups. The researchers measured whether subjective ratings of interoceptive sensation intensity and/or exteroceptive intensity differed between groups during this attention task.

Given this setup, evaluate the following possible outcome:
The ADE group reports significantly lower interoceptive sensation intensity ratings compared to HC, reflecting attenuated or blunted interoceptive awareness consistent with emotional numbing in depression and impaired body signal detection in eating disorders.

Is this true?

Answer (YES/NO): NO